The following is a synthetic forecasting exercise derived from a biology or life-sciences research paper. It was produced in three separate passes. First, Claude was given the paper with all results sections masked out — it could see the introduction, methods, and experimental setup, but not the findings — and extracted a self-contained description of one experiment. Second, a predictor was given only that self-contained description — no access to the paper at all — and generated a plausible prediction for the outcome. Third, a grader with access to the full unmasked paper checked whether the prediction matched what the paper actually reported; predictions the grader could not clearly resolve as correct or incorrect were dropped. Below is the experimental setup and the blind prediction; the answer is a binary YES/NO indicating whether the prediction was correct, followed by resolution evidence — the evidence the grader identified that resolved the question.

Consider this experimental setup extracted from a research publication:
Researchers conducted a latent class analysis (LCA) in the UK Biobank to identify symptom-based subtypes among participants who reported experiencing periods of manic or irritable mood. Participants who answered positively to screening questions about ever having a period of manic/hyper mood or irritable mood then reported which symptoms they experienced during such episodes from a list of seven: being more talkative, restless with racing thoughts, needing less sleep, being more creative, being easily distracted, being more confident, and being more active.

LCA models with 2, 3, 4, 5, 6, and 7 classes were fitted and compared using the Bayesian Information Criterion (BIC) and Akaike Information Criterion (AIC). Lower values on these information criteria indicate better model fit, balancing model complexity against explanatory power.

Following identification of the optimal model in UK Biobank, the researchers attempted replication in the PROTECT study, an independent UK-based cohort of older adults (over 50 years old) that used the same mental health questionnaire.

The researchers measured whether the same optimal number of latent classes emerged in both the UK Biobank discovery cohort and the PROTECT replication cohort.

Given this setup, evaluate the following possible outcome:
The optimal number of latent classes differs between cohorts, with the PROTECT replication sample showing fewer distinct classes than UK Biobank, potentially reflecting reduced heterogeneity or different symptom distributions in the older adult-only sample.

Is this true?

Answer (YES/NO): NO